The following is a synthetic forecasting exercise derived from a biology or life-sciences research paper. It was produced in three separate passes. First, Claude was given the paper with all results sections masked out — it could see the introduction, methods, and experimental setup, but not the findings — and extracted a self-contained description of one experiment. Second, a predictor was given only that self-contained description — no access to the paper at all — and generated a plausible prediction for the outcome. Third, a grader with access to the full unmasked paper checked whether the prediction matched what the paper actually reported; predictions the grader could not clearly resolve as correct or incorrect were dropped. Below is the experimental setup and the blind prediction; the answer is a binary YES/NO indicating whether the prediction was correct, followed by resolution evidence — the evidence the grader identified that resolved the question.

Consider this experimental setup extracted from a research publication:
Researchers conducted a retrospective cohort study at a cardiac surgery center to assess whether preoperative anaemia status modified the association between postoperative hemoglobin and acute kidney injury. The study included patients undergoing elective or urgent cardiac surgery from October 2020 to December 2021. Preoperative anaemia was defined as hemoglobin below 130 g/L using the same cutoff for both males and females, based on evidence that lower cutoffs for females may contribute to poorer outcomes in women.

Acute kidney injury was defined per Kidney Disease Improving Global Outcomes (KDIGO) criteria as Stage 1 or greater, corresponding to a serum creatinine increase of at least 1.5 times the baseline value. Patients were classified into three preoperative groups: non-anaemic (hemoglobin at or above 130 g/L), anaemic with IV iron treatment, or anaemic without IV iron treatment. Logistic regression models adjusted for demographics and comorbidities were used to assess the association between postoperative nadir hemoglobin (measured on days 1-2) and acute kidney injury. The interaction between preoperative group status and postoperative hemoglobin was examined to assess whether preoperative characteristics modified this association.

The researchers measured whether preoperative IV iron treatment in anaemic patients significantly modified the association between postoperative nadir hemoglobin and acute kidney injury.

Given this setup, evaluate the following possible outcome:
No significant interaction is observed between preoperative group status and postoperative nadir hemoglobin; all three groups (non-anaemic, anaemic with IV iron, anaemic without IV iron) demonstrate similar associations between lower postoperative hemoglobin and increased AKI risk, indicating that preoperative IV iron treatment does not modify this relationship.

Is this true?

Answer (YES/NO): YES